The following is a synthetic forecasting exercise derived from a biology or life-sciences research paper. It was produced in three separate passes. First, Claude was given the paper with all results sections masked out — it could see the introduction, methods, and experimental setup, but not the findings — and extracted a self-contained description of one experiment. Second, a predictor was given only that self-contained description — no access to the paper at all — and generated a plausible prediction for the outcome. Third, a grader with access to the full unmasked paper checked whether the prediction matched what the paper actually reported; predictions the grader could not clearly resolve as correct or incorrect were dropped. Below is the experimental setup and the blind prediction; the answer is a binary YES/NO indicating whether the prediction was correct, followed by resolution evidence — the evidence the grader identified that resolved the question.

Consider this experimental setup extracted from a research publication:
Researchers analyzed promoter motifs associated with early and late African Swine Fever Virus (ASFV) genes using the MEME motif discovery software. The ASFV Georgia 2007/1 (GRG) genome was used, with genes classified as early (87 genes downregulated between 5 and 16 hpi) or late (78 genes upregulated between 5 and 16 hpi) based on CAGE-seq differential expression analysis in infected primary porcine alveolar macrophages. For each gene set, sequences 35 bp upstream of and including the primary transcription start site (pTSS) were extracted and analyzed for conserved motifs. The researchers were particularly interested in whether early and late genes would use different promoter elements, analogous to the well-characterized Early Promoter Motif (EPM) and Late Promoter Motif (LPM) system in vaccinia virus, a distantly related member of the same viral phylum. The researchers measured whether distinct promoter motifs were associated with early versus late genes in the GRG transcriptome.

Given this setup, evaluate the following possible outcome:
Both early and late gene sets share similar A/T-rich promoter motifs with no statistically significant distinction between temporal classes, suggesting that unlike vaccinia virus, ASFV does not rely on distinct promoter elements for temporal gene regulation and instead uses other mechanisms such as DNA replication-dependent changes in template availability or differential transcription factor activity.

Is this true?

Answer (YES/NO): NO